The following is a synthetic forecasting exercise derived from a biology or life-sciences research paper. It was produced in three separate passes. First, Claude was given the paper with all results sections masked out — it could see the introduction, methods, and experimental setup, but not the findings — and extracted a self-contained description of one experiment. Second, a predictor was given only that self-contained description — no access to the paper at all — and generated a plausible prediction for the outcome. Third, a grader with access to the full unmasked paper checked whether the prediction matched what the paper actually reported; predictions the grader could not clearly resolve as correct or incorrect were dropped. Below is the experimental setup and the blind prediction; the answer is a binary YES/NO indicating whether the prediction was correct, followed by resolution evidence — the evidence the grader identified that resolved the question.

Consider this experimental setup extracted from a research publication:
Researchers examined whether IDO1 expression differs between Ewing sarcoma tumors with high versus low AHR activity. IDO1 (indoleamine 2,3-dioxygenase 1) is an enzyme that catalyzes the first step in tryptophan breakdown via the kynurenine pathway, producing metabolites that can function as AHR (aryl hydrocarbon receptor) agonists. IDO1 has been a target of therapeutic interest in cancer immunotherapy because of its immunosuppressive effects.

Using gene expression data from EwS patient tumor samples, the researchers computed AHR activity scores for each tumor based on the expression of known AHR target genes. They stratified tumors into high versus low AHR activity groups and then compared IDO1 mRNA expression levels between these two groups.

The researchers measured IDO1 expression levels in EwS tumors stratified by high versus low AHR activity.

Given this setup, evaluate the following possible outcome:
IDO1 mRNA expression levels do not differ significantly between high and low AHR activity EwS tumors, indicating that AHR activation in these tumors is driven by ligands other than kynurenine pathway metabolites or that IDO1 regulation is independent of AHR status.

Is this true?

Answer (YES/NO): NO